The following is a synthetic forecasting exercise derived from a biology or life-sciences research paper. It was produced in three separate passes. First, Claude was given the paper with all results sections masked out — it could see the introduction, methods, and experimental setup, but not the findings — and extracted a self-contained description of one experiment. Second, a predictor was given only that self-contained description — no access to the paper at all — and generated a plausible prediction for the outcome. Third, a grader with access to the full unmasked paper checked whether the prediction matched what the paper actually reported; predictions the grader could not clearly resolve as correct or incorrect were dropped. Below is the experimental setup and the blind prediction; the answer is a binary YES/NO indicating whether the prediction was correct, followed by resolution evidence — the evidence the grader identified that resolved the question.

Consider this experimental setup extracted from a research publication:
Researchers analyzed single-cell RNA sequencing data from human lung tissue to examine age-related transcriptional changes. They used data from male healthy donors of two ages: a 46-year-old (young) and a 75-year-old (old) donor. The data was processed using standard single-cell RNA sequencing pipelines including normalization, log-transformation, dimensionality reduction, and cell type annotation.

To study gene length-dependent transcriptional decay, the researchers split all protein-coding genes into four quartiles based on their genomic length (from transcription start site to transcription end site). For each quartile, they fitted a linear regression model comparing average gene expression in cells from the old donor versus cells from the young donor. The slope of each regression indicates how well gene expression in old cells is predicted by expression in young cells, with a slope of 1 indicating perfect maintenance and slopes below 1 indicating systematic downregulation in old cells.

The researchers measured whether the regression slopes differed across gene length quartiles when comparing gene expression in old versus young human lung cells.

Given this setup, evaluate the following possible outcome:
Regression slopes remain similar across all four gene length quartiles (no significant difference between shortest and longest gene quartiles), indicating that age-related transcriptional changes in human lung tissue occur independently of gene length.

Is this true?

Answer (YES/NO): NO